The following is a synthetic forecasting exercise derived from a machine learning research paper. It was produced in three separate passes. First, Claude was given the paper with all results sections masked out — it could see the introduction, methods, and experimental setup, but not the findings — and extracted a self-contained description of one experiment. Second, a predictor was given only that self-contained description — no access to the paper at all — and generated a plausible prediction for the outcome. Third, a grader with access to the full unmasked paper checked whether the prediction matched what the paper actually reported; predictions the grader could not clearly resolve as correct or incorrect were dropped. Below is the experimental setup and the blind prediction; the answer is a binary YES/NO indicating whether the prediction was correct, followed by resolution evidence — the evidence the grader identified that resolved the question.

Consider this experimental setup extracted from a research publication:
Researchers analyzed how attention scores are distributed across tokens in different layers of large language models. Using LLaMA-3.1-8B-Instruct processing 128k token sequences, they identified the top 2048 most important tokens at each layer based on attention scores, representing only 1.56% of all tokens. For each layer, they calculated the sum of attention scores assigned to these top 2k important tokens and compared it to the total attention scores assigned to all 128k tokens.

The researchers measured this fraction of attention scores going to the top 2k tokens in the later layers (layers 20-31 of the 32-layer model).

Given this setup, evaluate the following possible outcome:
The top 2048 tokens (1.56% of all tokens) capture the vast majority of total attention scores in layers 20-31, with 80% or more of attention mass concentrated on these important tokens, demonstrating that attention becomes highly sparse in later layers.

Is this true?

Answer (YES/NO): NO